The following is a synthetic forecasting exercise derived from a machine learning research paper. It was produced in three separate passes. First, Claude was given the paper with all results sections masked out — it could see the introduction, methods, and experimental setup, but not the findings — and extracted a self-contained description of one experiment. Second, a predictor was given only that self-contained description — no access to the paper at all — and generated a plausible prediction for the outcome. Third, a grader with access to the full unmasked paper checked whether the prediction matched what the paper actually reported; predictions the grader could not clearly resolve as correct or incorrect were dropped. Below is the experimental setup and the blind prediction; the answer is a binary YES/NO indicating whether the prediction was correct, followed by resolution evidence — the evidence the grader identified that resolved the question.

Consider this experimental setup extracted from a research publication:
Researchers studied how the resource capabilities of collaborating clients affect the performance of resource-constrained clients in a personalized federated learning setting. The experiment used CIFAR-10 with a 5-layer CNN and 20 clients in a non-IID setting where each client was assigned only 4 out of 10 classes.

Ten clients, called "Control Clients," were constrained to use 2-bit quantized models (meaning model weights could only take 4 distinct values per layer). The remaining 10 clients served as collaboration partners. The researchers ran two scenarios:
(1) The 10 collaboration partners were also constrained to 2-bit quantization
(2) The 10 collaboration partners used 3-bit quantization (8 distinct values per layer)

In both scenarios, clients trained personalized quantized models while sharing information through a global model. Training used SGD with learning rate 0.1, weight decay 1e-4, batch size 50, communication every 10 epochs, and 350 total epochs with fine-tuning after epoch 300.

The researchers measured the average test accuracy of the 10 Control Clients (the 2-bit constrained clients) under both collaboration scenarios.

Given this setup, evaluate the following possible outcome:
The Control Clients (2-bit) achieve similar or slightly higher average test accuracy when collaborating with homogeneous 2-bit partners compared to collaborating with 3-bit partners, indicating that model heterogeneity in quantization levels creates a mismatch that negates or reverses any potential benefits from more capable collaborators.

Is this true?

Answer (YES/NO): NO